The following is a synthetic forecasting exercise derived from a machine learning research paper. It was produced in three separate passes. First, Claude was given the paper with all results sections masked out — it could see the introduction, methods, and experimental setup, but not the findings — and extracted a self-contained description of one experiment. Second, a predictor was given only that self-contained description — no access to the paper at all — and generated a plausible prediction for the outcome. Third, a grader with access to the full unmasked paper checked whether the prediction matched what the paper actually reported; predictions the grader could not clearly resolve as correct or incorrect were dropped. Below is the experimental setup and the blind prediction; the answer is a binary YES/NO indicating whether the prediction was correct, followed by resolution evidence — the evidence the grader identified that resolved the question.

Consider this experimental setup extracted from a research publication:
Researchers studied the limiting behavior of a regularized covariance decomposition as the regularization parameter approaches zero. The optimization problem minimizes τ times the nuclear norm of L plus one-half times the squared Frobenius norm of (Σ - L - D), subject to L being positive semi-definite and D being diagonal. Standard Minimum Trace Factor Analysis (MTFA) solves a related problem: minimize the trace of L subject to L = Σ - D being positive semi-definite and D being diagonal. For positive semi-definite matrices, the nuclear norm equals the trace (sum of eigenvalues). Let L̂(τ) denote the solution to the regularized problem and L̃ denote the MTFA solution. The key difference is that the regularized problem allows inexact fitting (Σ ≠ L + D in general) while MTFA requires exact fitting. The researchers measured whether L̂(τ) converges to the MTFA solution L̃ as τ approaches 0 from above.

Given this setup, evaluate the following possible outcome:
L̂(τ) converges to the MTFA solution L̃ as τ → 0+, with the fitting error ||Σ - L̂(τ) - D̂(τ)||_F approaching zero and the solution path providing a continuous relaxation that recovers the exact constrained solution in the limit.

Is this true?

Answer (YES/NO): YES